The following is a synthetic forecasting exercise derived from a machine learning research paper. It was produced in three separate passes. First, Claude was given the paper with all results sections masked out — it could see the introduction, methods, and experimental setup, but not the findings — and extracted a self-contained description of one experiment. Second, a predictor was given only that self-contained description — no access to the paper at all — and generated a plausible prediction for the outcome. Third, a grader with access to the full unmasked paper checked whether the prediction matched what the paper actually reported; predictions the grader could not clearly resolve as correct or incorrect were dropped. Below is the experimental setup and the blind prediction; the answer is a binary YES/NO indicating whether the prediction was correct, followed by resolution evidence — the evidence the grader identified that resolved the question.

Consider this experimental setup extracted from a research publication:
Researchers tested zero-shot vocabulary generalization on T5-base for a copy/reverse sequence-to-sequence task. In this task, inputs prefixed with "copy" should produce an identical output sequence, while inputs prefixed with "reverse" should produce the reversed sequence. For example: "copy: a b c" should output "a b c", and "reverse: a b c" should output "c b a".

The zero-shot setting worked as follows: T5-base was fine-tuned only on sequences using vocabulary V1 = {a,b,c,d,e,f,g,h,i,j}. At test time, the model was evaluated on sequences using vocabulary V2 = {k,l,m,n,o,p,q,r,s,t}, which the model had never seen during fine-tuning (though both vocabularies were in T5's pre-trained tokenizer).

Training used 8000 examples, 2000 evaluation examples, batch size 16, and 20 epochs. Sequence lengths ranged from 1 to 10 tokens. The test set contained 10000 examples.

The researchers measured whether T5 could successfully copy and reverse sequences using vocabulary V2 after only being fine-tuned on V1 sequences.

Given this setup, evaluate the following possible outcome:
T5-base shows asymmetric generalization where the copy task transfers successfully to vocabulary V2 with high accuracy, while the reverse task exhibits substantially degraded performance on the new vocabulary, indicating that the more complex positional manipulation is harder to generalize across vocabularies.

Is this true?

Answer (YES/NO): NO